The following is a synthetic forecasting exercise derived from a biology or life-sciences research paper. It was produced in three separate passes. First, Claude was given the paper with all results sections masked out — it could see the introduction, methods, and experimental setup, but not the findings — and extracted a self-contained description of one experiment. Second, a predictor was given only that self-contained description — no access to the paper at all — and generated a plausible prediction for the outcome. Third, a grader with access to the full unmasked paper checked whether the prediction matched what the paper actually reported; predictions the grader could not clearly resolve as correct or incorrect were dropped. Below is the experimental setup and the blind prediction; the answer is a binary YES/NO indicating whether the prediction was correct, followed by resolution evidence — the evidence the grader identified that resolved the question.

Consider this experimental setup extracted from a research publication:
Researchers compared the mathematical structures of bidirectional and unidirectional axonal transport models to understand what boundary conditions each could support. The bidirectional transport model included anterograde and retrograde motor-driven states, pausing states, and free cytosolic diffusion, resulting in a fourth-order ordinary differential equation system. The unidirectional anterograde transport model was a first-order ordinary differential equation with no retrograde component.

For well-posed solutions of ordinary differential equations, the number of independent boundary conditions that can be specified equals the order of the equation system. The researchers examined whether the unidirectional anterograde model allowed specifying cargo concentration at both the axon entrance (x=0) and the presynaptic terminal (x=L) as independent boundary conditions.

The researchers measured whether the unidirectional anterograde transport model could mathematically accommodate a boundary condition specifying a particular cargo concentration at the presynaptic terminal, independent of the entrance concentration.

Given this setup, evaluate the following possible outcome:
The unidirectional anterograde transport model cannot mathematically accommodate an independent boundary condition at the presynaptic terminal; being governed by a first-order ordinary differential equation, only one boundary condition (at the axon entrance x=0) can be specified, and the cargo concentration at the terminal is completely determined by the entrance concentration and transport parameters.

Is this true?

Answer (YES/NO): YES